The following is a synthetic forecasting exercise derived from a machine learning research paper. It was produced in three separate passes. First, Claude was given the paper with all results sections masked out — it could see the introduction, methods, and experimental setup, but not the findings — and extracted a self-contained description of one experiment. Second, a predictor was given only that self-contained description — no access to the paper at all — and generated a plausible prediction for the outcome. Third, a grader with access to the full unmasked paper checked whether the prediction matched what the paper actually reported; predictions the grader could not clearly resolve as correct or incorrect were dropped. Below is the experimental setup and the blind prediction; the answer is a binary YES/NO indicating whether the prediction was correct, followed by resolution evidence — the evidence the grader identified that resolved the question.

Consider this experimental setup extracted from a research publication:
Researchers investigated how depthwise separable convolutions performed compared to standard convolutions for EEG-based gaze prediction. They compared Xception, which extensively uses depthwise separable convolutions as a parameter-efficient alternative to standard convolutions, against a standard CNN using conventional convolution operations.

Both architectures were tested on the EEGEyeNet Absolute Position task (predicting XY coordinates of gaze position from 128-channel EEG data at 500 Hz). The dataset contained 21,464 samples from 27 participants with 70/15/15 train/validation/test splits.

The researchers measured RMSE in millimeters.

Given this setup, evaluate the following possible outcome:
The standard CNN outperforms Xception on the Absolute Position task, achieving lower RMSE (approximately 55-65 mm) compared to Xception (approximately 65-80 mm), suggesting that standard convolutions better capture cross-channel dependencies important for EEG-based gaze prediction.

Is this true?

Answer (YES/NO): NO